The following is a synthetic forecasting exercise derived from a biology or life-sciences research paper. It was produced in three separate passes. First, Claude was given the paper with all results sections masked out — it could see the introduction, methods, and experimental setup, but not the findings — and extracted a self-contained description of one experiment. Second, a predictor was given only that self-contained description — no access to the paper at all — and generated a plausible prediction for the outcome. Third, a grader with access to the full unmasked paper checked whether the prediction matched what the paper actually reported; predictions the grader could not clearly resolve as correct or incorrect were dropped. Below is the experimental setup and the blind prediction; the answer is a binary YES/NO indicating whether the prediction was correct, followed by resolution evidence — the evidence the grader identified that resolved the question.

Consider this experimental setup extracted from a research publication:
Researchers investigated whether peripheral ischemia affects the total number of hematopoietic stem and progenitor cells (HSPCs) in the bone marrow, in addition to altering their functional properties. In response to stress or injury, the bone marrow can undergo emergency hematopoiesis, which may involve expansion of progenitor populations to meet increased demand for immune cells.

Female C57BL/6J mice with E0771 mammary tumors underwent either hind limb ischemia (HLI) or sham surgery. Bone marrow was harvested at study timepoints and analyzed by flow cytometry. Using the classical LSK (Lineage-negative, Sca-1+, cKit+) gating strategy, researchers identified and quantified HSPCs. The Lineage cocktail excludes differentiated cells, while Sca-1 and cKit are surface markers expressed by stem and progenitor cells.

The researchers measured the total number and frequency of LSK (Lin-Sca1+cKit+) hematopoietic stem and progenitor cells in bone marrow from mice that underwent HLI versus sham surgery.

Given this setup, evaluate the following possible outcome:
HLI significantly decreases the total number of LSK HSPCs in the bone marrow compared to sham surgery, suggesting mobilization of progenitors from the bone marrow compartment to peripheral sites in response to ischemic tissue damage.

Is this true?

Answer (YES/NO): YES